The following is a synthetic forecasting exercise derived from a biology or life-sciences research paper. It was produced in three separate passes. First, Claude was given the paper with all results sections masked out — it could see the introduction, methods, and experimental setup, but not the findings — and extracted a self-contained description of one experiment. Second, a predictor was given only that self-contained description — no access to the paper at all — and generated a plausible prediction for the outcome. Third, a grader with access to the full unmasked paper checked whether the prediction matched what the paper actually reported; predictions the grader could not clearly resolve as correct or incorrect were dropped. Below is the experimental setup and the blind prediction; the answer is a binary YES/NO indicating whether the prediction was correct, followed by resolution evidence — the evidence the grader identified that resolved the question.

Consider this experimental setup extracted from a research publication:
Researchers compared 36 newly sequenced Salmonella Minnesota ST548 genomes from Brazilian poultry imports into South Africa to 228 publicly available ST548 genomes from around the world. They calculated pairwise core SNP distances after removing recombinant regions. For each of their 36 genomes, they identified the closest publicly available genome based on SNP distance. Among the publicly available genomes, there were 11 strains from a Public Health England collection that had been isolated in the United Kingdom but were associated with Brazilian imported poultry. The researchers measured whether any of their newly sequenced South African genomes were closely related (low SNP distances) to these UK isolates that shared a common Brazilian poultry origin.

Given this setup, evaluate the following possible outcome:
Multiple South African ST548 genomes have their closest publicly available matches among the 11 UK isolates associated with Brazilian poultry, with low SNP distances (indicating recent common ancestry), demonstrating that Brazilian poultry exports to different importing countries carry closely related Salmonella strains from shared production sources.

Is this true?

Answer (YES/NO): YES